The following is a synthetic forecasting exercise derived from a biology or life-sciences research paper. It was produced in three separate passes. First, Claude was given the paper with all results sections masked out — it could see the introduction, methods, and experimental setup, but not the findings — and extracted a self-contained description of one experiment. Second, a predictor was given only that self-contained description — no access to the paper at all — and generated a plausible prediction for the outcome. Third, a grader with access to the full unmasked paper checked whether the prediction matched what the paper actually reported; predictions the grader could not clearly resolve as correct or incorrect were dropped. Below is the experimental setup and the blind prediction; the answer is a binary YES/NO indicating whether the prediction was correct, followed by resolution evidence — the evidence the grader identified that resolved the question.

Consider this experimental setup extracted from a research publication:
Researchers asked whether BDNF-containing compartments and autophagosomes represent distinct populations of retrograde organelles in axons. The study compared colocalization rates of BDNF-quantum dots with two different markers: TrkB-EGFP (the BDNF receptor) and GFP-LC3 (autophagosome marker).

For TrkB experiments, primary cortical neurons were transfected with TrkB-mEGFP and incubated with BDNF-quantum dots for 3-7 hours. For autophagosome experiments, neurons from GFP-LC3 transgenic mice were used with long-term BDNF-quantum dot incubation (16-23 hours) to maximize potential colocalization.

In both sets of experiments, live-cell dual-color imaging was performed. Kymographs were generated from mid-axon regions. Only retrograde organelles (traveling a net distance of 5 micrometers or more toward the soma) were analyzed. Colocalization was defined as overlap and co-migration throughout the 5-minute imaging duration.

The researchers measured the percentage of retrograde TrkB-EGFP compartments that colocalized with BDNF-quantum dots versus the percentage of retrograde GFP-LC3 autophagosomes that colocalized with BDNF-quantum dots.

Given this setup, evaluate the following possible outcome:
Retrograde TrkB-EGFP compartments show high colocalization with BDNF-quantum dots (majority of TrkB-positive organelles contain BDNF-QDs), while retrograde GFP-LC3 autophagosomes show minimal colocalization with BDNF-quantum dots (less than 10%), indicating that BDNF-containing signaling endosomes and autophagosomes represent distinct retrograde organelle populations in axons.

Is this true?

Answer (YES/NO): YES